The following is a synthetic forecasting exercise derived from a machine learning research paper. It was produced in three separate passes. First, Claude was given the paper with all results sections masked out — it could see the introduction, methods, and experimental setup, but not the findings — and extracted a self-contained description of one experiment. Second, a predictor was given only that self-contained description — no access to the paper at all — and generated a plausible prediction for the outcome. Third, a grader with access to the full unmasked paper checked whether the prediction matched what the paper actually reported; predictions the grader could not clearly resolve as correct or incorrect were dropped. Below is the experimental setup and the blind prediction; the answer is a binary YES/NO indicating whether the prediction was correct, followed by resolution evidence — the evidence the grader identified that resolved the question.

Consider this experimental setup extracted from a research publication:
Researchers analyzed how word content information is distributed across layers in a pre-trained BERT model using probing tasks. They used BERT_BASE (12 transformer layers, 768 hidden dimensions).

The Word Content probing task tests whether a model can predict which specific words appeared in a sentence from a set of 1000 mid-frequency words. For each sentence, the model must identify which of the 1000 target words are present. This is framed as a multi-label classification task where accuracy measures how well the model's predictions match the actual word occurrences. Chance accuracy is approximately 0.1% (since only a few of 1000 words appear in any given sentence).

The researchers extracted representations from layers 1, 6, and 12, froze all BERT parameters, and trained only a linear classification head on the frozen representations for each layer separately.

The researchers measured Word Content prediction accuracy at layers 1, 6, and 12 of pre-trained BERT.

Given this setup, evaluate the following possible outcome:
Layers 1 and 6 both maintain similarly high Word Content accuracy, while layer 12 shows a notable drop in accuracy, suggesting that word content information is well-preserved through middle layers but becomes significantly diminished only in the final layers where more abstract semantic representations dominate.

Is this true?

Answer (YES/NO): NO